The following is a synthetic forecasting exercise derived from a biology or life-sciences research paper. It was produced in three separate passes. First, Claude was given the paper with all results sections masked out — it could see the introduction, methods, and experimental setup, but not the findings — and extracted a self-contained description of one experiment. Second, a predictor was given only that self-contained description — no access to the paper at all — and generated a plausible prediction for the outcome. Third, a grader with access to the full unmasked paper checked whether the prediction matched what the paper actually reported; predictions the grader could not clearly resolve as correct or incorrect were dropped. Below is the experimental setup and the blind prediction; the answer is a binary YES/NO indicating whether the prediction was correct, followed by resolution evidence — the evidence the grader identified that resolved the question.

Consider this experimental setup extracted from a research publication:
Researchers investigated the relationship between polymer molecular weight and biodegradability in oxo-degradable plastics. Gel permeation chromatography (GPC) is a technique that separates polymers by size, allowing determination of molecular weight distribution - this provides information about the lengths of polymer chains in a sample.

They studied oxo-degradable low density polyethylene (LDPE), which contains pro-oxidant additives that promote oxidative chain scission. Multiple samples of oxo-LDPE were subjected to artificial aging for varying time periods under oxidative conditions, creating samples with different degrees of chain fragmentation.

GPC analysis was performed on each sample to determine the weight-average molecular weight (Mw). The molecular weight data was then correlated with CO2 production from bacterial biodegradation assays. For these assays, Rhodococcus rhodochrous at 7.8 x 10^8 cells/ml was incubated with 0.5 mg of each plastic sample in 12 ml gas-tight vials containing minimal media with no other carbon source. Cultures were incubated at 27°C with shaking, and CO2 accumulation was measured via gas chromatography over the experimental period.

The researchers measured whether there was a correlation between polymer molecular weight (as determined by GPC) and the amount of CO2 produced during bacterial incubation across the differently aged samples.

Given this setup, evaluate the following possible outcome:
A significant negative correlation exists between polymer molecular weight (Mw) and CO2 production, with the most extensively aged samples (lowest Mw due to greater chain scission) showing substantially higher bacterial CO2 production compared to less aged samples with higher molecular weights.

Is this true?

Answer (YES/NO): YES